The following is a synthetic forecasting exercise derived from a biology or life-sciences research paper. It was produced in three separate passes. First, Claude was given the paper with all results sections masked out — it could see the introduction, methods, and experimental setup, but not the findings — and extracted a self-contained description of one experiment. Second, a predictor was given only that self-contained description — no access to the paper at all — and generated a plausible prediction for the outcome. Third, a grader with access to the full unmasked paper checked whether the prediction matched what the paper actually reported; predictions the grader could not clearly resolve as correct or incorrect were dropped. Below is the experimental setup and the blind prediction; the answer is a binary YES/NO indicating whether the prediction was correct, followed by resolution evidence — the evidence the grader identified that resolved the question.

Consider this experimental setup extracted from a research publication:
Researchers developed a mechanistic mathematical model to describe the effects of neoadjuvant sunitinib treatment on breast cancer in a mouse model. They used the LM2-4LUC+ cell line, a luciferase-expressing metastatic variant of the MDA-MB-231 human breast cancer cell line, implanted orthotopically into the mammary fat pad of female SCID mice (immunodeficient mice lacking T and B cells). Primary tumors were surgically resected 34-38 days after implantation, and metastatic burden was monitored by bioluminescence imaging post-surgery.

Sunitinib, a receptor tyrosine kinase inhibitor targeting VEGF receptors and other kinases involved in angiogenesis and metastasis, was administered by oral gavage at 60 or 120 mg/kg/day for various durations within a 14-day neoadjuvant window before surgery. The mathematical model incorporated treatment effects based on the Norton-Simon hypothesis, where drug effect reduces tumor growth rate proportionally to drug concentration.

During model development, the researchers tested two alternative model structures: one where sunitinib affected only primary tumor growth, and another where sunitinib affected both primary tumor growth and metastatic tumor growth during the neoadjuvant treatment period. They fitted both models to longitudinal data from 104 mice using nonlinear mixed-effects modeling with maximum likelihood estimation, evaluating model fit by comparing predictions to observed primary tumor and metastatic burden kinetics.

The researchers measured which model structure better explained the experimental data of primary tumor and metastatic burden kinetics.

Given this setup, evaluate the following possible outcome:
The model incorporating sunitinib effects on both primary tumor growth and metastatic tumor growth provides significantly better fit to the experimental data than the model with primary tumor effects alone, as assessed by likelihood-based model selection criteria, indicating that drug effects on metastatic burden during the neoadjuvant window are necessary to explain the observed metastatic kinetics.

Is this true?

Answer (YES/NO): NO